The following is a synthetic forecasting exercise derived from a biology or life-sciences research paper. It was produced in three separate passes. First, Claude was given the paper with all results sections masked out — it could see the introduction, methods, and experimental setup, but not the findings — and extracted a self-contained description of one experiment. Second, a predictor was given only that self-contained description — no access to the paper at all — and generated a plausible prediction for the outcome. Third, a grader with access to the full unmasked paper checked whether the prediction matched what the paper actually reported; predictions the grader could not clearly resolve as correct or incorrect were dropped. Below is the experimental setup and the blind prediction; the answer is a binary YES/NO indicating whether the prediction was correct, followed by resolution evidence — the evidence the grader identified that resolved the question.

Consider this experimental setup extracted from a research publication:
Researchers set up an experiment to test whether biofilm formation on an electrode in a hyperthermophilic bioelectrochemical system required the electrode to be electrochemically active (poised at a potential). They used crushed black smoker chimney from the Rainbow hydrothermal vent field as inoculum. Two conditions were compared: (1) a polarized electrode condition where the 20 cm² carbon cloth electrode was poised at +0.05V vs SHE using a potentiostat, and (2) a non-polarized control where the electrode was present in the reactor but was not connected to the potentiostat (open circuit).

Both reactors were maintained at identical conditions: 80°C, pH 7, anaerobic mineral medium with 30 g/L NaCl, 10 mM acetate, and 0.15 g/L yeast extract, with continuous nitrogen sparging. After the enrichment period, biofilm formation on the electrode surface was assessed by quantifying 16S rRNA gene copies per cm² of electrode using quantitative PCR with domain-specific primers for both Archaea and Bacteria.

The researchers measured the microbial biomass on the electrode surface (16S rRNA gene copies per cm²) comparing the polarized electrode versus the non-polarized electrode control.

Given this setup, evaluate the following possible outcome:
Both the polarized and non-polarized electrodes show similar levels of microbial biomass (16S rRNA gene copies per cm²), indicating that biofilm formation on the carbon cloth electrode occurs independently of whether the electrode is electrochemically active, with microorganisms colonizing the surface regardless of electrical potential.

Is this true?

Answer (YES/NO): NO